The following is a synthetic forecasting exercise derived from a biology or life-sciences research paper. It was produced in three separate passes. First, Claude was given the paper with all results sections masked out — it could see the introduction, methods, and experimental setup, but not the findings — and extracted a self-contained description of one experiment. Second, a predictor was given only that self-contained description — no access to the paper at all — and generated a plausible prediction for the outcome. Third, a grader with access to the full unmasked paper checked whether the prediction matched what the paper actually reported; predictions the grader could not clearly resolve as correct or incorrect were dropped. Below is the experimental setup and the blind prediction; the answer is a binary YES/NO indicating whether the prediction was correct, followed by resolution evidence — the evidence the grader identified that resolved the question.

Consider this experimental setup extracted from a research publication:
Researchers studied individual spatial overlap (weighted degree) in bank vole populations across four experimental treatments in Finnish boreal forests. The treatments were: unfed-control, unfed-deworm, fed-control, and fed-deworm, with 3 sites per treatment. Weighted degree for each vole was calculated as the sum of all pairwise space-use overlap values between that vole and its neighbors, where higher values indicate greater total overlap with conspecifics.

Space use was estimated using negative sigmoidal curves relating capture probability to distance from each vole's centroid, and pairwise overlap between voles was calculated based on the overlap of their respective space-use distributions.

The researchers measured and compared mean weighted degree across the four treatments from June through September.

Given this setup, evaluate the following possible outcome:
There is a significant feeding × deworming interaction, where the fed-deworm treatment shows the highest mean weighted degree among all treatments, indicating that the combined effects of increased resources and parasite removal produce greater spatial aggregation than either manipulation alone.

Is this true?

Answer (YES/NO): NO